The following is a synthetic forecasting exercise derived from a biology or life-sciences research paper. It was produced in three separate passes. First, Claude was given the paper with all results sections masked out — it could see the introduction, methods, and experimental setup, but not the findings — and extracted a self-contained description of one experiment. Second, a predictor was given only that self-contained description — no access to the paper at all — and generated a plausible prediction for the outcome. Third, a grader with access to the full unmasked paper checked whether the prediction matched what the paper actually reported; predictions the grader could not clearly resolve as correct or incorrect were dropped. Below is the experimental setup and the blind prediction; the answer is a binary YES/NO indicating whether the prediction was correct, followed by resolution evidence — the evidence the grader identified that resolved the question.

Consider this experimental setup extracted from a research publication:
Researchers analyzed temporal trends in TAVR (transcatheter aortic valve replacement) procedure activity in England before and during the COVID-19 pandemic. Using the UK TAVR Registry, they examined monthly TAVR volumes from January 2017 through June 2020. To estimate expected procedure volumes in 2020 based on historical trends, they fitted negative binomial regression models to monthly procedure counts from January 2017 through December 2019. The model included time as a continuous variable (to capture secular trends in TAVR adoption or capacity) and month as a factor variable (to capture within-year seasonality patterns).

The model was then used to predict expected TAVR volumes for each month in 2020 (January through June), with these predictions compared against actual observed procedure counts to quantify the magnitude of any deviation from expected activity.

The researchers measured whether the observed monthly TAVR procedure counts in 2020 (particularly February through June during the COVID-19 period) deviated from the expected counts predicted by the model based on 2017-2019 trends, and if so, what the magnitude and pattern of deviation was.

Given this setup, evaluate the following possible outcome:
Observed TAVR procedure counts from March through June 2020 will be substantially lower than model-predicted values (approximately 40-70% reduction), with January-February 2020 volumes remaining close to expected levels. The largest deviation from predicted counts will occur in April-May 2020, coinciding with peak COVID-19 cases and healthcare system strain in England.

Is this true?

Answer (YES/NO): NO